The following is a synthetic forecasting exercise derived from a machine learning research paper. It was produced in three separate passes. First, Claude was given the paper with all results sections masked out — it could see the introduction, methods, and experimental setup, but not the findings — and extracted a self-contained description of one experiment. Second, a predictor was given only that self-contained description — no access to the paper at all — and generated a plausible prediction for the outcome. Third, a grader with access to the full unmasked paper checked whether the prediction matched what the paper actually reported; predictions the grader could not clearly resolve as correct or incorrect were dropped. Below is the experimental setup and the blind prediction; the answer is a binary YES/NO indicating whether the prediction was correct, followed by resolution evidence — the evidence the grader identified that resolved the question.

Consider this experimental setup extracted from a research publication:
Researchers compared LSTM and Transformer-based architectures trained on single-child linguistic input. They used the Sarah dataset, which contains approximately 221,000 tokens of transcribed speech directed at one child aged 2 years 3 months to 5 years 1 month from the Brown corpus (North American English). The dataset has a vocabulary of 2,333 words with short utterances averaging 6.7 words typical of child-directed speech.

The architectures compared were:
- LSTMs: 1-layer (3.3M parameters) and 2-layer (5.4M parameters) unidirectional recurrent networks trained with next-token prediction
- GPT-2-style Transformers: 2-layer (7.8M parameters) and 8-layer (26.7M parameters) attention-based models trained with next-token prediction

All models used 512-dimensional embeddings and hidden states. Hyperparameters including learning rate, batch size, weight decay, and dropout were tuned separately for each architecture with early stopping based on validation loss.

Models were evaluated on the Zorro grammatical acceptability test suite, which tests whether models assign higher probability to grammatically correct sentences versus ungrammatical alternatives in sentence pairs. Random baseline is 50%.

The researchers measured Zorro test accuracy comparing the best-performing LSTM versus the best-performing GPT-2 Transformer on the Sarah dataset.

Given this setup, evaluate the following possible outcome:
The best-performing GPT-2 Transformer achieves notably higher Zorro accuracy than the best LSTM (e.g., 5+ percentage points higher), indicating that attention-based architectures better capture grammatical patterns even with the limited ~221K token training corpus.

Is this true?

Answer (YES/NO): NO